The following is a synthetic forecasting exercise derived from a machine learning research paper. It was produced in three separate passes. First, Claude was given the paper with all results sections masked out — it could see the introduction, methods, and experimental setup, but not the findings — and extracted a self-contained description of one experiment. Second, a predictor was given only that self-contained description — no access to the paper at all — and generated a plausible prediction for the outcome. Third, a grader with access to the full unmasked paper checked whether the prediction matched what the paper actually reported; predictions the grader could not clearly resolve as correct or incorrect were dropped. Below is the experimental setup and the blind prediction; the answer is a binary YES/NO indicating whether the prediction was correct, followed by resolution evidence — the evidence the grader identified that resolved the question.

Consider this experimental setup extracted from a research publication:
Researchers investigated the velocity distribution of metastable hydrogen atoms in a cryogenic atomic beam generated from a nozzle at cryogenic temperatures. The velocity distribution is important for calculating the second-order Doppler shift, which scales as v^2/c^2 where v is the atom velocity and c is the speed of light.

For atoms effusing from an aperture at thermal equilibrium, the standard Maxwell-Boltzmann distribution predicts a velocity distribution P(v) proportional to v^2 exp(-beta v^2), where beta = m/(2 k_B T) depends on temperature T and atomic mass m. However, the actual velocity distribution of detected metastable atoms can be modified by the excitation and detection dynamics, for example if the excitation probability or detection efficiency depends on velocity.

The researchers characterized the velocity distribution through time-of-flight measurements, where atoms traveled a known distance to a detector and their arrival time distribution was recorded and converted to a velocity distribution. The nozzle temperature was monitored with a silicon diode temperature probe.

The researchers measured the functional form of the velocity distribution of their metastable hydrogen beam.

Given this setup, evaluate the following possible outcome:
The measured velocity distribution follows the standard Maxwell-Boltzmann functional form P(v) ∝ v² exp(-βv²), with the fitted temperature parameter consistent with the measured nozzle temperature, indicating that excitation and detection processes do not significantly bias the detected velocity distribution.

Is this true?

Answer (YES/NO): NO